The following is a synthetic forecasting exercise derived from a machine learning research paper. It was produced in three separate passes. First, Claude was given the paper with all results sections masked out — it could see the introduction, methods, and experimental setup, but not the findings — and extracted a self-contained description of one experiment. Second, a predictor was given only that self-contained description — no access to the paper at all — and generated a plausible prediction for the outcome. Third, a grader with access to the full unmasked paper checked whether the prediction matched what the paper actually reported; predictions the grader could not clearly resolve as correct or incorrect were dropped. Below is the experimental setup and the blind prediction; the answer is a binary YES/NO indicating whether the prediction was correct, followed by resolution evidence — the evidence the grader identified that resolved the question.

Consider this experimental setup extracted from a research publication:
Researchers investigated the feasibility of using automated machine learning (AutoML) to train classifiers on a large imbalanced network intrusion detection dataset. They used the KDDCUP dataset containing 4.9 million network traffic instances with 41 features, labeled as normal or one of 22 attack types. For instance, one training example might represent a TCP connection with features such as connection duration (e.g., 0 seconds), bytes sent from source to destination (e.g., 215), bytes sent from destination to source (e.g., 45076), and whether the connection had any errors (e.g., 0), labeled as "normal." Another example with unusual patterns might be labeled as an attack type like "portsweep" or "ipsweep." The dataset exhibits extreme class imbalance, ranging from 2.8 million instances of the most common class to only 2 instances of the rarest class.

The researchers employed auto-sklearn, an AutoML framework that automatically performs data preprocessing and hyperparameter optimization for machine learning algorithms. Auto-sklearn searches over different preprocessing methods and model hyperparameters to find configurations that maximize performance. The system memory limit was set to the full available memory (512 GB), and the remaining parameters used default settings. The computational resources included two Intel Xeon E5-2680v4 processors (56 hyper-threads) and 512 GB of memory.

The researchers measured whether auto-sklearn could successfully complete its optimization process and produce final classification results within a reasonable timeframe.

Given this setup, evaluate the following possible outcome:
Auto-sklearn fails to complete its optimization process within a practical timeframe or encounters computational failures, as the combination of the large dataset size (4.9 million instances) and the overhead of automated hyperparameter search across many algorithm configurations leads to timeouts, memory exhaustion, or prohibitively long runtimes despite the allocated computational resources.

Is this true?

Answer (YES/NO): YES